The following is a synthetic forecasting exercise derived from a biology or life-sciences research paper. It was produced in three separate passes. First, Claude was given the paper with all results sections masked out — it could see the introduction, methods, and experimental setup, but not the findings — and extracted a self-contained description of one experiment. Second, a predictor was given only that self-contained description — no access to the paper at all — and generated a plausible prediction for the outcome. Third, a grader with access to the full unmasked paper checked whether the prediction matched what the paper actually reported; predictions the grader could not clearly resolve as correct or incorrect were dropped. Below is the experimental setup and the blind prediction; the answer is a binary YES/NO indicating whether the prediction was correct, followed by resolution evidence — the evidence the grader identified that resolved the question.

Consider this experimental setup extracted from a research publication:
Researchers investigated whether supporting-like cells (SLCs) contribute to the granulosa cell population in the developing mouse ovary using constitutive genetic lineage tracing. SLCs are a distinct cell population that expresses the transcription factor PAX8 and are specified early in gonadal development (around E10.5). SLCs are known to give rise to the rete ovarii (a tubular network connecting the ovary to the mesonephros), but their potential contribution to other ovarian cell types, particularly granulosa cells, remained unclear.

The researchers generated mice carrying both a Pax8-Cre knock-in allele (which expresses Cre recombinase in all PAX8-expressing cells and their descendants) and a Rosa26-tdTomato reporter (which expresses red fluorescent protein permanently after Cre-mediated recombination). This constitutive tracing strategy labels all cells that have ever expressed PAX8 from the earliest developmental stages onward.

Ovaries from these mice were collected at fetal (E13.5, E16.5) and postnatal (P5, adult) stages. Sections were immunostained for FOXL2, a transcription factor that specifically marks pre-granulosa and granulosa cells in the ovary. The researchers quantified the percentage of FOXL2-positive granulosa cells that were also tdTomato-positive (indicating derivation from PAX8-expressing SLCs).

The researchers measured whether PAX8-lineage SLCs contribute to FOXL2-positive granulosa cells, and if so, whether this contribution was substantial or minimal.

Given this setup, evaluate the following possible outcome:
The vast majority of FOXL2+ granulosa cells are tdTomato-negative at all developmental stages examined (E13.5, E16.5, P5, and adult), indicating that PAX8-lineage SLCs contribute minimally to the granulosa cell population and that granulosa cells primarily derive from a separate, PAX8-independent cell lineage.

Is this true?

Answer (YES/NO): NO